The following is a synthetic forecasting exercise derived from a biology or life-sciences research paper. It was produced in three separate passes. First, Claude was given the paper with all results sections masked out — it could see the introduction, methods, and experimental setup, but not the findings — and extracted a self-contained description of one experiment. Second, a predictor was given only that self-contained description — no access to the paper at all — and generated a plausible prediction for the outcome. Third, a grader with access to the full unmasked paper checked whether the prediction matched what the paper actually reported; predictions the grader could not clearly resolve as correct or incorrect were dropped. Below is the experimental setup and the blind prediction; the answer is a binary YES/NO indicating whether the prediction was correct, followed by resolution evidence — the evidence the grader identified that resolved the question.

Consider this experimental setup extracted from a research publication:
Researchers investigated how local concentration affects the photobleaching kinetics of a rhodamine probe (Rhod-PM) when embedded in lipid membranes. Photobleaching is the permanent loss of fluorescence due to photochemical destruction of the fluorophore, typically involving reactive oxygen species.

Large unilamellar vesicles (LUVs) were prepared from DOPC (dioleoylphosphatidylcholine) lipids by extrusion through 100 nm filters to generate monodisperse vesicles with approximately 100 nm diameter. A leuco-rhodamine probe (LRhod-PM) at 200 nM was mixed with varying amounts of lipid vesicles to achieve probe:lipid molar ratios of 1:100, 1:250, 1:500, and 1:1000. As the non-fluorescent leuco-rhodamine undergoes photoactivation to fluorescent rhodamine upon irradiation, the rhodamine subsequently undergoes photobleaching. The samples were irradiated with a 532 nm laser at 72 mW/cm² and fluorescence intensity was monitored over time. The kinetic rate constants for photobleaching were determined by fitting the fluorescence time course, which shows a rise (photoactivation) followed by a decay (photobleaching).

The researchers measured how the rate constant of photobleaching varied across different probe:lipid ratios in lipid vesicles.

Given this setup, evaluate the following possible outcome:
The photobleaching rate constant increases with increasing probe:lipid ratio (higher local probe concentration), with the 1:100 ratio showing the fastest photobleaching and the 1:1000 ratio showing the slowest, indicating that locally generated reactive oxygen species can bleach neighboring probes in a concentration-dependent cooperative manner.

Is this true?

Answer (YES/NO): YES